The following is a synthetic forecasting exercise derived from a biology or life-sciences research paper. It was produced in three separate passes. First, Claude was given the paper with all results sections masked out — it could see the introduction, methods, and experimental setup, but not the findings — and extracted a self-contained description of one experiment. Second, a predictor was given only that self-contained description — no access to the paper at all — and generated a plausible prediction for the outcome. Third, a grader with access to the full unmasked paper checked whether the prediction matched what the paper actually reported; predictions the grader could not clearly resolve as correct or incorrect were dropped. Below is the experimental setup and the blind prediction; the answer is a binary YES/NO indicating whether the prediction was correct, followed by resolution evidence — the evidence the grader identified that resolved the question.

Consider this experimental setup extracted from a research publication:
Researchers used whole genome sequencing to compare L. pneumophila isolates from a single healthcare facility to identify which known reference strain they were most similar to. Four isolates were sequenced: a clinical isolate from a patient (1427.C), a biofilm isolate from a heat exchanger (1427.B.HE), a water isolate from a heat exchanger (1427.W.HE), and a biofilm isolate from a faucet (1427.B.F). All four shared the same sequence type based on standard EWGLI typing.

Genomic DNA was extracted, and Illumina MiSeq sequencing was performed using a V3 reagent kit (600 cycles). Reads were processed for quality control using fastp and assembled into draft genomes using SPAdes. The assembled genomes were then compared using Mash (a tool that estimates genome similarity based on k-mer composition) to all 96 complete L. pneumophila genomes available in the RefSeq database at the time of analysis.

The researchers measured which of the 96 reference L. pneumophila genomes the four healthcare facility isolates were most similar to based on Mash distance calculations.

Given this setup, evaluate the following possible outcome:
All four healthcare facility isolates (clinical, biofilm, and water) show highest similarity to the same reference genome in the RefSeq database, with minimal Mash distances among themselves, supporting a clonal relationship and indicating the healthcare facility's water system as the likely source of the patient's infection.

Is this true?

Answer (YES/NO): YES